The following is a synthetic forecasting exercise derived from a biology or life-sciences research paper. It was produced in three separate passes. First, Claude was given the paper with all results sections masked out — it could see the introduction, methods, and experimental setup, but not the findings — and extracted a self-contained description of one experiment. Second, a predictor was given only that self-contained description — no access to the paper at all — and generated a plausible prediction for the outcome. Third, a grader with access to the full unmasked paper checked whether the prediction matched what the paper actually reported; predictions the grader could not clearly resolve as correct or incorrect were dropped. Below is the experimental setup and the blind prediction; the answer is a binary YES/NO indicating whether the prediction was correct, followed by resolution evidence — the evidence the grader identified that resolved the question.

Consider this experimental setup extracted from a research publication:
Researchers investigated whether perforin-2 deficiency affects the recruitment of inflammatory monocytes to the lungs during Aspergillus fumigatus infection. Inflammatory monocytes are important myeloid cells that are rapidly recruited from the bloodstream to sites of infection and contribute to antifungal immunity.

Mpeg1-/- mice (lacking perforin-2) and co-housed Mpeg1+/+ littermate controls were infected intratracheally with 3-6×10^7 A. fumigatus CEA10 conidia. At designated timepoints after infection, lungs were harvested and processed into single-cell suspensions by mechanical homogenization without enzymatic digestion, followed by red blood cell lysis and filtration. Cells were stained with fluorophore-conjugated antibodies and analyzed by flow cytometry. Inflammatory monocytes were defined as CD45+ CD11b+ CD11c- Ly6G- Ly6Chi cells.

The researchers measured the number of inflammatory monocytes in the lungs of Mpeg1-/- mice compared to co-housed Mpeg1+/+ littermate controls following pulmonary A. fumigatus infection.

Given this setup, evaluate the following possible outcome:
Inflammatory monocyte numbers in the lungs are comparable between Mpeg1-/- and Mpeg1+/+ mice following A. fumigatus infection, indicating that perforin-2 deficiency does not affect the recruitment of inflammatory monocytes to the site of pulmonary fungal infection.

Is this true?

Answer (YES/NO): YES